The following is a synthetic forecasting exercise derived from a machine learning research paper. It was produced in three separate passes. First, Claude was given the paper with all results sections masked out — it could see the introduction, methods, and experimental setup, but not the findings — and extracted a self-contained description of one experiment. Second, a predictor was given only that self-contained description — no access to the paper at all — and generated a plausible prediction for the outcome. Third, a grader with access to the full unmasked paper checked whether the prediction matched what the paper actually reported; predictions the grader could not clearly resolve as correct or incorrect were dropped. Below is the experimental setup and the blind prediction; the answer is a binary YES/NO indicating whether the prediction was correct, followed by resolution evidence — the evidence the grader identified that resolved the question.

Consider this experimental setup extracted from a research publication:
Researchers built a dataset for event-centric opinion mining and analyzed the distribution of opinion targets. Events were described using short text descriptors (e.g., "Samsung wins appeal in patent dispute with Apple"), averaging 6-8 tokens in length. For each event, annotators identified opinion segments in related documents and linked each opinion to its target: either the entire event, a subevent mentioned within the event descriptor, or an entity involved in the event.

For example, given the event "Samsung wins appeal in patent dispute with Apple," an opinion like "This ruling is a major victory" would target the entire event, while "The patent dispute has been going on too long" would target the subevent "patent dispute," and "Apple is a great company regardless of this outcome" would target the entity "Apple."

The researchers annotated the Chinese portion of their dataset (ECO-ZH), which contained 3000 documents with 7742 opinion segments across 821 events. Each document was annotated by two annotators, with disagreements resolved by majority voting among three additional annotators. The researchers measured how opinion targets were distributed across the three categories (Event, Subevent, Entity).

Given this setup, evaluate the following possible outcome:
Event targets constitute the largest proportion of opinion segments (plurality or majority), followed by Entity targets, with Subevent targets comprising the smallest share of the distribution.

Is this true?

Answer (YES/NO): NO